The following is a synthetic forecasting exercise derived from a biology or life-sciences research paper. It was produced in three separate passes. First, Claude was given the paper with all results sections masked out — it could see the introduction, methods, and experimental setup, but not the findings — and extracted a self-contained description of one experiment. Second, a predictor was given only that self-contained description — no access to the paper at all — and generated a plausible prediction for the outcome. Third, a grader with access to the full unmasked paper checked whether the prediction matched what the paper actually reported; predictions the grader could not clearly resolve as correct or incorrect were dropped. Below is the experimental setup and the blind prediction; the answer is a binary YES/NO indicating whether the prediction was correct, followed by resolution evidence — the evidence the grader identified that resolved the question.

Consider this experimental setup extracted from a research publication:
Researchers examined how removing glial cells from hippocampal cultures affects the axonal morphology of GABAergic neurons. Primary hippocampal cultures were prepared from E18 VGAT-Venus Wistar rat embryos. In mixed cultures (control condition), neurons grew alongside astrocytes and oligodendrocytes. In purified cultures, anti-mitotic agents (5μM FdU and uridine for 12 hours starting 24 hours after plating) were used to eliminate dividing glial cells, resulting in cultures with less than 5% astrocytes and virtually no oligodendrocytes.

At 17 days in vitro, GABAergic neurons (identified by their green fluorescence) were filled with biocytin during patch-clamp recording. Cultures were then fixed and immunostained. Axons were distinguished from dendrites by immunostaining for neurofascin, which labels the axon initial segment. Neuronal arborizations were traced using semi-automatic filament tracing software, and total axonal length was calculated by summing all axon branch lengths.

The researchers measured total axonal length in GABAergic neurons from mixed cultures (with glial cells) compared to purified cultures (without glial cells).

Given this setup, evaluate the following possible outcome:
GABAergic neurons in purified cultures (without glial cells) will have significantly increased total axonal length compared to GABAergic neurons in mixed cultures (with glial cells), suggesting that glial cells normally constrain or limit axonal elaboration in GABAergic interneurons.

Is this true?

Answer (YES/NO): NO